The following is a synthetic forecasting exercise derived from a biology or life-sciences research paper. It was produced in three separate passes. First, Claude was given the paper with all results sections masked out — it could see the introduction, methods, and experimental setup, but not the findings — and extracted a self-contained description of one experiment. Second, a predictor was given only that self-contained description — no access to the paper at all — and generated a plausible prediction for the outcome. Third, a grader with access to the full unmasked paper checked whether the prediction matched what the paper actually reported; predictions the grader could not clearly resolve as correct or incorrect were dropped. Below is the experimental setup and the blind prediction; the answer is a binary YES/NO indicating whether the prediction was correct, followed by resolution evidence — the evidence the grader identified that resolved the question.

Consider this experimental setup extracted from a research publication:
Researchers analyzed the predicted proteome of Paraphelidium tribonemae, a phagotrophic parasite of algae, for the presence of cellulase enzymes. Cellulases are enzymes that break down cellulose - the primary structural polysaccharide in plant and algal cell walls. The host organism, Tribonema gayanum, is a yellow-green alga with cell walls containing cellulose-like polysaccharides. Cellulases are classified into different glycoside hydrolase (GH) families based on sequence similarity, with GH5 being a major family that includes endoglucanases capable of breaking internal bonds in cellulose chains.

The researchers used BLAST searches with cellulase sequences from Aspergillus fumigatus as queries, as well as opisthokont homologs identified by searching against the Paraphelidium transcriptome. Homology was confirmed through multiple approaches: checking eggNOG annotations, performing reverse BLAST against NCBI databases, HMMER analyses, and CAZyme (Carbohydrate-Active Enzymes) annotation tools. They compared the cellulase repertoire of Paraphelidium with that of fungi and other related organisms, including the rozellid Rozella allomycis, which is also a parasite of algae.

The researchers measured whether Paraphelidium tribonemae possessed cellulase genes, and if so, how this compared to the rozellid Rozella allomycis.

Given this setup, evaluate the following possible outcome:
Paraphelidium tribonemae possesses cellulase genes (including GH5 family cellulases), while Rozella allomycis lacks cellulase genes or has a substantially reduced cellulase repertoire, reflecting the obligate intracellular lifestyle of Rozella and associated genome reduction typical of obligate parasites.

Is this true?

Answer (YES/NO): YES